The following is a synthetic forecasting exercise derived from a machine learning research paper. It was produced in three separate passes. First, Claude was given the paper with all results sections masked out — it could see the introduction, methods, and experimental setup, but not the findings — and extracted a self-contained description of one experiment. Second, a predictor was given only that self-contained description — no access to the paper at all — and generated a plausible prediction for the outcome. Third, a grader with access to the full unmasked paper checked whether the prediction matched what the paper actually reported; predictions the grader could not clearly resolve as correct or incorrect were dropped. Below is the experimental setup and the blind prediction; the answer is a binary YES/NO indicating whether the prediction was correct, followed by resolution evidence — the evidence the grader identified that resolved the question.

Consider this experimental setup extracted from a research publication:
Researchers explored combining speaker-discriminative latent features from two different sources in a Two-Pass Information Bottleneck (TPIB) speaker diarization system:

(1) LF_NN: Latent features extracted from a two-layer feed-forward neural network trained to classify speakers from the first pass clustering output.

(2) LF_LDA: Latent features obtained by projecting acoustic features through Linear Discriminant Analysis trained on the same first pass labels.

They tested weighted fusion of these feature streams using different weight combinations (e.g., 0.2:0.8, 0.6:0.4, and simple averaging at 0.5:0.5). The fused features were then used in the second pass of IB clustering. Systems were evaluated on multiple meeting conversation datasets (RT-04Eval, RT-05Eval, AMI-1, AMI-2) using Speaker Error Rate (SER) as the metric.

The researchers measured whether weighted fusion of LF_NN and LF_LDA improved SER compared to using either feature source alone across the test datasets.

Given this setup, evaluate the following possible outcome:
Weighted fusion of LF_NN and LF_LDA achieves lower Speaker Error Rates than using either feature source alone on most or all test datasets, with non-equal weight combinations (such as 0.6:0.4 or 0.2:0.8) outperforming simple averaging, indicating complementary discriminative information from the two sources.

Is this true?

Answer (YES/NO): YES